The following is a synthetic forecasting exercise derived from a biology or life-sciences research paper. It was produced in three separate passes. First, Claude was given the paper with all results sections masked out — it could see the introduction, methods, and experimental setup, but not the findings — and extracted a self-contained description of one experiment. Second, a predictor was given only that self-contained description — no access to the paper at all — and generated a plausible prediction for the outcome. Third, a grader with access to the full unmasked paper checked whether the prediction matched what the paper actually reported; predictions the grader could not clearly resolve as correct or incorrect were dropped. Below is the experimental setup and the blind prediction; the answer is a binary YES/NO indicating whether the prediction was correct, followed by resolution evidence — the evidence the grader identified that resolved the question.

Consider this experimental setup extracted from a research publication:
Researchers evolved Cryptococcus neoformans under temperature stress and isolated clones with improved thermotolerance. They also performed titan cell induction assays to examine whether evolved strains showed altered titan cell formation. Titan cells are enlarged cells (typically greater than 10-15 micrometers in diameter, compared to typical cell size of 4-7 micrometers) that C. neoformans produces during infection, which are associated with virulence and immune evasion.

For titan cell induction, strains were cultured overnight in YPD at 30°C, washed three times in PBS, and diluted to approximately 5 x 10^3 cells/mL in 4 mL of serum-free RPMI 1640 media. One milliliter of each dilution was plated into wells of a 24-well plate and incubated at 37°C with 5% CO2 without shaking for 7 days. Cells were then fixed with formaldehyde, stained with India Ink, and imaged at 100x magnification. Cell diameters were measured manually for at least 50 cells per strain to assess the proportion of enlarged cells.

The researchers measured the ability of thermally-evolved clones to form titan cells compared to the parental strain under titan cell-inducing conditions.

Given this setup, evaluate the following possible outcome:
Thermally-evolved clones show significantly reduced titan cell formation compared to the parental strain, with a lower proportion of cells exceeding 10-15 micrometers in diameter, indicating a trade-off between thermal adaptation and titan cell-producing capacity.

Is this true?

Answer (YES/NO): NO